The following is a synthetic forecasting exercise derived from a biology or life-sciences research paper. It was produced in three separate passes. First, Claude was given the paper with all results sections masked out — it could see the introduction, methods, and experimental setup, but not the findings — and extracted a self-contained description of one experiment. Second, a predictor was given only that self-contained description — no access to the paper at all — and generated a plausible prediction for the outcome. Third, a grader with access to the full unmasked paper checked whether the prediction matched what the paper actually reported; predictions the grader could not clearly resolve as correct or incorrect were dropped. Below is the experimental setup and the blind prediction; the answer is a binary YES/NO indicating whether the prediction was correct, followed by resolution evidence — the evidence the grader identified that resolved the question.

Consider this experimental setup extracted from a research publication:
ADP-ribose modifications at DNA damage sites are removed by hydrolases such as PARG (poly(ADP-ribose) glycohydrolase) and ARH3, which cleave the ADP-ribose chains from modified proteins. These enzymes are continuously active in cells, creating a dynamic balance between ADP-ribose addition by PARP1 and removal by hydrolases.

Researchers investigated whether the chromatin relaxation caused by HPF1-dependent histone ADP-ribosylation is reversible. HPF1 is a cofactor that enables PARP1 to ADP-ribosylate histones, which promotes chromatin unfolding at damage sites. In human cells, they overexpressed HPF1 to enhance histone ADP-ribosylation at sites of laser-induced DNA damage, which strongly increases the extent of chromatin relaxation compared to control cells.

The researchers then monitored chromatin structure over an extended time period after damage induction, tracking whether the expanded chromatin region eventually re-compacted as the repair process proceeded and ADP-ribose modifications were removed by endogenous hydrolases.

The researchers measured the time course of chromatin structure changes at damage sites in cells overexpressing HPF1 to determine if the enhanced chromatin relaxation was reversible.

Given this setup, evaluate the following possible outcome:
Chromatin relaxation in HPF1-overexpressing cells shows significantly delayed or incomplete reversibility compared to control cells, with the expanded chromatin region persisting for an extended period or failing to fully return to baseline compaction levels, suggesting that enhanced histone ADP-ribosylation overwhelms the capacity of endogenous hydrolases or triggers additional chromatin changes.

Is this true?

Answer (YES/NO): NO